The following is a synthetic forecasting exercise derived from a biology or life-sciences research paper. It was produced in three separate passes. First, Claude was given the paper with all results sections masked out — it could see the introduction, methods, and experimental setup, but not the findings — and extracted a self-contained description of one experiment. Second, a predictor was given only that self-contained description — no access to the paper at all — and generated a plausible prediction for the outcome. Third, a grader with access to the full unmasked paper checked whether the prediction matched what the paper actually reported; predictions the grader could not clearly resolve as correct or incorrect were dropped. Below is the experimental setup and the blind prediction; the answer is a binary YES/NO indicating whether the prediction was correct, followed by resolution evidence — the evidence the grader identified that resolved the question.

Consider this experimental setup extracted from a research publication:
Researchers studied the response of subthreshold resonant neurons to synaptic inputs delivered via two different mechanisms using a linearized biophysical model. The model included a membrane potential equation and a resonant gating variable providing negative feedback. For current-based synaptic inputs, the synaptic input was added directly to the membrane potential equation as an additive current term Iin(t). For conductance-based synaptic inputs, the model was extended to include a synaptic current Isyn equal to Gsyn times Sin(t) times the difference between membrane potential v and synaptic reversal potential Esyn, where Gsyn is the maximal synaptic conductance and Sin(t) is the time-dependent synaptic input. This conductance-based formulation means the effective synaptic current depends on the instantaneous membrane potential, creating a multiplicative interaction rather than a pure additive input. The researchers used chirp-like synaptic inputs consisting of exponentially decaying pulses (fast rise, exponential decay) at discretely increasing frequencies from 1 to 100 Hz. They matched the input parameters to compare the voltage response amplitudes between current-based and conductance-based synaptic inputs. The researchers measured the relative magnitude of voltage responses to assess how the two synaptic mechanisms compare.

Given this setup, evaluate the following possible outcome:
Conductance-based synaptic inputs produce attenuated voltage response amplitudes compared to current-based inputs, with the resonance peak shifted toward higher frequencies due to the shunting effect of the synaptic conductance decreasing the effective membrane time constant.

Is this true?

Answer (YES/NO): NO